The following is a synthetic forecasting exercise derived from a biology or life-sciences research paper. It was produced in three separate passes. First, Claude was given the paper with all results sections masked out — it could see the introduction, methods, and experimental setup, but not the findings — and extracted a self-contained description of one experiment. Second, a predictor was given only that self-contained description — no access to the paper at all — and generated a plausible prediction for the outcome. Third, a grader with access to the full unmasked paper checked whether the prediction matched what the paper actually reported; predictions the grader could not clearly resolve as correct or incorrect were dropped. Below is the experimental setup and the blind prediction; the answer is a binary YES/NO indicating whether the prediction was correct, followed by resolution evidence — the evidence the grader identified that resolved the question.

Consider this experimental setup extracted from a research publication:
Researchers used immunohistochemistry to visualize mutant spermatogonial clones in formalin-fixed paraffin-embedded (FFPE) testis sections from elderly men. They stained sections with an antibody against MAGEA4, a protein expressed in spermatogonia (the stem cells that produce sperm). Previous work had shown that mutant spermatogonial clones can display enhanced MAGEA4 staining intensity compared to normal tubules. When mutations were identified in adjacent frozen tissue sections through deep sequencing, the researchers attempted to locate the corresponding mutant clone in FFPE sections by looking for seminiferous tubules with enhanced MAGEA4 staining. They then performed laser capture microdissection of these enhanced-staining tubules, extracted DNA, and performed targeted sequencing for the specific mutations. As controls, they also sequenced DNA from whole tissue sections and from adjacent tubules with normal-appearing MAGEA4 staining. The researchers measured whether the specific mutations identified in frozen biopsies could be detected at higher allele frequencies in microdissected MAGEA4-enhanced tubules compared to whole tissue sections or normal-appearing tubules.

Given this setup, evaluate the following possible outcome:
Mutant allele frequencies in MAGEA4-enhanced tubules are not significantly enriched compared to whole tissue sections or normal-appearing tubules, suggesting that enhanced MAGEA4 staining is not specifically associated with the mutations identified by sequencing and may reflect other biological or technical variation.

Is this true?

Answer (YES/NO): NO